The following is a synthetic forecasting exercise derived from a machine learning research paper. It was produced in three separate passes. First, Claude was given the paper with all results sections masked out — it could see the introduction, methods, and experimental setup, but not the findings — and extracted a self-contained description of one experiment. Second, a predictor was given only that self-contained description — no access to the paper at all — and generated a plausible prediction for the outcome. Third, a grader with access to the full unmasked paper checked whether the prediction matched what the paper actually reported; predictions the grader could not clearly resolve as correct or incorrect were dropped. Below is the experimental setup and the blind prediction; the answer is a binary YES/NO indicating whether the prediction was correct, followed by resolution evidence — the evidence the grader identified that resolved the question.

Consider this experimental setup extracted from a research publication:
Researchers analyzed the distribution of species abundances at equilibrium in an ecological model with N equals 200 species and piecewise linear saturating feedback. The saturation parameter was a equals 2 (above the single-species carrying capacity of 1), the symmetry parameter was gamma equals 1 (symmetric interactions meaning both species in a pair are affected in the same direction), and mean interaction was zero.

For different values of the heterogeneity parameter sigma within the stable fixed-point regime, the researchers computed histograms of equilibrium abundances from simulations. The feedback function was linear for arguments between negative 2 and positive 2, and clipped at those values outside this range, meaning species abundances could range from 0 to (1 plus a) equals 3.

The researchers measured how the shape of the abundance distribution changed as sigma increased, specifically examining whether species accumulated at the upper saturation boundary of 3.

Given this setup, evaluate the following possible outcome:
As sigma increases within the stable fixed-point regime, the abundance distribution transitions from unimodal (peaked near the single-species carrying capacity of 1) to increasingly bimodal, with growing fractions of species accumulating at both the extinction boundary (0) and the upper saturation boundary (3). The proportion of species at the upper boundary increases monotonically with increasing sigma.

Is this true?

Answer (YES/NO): NO